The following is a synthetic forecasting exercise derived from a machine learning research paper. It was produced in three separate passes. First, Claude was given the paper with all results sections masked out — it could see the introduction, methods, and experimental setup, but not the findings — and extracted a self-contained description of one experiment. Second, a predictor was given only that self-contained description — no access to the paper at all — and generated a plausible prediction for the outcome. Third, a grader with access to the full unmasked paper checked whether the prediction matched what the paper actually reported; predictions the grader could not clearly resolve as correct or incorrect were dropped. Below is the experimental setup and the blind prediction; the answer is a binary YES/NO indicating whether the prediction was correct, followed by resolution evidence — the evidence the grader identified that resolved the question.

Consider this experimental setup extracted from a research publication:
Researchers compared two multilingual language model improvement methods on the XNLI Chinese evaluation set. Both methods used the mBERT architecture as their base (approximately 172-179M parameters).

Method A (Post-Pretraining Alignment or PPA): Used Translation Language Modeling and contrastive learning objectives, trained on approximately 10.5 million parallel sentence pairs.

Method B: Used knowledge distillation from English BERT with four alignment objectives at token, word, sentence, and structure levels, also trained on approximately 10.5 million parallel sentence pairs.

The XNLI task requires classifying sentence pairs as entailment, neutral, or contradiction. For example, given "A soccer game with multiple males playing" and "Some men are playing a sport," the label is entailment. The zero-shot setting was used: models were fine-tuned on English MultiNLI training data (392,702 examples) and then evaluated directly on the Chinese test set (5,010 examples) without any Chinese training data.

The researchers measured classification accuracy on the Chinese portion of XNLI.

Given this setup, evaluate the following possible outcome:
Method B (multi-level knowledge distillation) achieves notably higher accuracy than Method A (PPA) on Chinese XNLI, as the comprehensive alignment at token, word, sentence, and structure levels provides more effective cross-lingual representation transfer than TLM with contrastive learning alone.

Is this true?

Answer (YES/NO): NO